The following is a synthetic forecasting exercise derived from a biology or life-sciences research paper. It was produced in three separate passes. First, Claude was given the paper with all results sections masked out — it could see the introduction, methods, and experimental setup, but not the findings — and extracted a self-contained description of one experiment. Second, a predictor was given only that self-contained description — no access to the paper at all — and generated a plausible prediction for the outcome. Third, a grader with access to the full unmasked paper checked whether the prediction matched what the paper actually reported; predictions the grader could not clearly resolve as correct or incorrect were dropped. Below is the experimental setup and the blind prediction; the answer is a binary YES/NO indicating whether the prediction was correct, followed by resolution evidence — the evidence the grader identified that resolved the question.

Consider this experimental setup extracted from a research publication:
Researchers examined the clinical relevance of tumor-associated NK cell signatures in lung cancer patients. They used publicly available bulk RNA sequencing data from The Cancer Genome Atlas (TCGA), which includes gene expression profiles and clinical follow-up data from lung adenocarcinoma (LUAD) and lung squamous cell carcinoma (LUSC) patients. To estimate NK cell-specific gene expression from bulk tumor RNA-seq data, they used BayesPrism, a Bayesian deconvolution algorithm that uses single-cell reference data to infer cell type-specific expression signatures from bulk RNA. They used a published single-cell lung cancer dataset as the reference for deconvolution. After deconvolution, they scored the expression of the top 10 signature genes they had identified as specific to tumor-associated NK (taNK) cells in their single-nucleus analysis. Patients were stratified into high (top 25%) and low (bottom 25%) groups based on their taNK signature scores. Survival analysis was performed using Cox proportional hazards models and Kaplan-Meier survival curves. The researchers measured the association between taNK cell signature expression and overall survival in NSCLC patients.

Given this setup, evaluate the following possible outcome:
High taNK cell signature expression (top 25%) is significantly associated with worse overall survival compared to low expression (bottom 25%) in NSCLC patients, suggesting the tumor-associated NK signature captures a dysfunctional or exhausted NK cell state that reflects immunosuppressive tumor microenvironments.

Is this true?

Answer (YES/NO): NO